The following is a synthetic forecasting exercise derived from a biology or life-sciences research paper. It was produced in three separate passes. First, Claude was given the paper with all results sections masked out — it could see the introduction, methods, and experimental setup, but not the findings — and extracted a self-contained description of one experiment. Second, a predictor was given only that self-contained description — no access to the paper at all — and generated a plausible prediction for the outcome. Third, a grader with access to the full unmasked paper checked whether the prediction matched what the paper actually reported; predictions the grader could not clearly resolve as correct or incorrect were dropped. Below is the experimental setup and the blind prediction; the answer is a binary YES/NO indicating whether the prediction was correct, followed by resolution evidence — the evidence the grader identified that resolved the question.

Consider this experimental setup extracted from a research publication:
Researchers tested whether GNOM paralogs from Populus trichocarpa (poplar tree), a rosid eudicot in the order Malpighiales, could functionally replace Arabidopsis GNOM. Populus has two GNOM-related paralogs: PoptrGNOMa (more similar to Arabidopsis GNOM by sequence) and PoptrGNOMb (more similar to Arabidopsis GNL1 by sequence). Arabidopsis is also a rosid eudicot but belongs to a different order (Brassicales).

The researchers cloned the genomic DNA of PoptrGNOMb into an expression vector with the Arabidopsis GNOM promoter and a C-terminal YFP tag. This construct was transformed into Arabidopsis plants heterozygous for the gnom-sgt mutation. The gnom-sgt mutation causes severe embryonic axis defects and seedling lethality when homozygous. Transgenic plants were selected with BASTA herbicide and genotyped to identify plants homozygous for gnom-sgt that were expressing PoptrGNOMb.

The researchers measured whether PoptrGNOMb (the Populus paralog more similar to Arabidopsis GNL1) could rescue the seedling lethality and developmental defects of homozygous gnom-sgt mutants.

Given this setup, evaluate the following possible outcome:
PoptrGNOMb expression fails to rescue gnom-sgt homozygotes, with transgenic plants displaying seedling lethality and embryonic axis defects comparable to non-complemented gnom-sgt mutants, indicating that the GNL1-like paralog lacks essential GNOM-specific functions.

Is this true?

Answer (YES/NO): NO